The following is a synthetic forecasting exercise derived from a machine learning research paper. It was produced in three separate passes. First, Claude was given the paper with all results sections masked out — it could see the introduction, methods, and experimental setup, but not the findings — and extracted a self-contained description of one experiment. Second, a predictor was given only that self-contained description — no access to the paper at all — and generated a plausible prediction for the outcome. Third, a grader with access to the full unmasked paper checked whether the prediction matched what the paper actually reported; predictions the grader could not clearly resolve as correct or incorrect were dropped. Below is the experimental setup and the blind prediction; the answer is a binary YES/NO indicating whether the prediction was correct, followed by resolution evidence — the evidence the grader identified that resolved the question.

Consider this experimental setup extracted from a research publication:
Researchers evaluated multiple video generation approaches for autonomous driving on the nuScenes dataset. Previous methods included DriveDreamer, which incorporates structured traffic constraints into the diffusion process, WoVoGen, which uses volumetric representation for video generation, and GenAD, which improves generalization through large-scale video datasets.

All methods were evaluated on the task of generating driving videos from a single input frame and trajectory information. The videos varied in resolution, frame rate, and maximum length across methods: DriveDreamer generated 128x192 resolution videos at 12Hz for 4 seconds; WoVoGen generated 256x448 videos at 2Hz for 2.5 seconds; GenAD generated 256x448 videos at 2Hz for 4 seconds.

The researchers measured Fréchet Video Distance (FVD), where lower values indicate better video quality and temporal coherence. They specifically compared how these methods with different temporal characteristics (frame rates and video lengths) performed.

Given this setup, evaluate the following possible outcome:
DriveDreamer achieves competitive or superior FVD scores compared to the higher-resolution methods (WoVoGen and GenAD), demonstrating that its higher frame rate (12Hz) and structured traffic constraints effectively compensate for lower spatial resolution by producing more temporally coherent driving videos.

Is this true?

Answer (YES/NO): NO